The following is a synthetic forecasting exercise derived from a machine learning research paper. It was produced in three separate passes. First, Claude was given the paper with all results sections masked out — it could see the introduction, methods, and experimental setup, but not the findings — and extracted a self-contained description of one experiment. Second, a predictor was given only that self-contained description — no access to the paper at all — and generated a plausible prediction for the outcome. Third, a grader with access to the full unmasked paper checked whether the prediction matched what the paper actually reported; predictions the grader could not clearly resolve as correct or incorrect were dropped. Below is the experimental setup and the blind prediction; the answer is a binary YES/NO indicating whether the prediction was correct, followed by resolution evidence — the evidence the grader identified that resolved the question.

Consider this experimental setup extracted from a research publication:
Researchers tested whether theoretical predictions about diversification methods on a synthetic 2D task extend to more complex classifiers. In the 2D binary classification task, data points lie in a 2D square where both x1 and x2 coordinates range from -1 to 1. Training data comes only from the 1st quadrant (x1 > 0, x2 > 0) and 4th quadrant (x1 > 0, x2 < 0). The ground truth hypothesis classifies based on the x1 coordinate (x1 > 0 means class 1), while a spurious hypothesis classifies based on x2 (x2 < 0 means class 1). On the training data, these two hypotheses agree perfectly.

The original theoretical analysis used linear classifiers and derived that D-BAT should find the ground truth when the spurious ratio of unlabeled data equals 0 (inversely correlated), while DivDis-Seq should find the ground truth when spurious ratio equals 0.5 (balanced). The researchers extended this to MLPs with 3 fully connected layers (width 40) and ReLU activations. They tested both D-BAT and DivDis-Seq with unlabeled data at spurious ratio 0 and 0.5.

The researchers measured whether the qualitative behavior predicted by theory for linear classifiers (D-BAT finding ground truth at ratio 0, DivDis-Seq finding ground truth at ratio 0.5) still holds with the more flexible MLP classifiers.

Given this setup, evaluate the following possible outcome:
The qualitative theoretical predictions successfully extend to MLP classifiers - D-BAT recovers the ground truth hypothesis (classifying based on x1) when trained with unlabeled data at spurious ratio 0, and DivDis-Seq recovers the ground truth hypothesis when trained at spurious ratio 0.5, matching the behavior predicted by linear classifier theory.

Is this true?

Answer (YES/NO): YES